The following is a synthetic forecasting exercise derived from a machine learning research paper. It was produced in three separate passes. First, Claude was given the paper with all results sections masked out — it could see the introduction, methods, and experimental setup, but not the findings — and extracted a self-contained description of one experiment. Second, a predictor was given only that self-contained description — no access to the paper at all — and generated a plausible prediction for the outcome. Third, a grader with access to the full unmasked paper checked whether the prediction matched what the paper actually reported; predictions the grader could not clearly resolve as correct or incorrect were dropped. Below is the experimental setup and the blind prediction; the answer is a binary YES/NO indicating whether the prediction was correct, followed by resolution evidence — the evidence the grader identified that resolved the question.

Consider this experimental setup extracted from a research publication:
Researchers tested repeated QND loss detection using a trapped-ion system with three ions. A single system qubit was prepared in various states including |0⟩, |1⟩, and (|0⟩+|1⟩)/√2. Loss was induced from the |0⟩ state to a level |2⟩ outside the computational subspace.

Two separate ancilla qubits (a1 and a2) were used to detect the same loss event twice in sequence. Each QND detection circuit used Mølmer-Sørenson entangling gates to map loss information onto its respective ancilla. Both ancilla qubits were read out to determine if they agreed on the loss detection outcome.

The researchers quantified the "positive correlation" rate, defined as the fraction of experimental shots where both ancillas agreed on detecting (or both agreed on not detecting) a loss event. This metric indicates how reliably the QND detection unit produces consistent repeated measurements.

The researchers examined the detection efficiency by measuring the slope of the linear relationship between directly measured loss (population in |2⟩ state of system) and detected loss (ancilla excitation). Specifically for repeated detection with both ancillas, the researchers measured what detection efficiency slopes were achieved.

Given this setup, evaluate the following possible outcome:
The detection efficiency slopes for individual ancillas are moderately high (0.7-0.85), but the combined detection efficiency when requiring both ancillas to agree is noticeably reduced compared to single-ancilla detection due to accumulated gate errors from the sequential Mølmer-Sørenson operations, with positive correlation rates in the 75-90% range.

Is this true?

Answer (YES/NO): NO